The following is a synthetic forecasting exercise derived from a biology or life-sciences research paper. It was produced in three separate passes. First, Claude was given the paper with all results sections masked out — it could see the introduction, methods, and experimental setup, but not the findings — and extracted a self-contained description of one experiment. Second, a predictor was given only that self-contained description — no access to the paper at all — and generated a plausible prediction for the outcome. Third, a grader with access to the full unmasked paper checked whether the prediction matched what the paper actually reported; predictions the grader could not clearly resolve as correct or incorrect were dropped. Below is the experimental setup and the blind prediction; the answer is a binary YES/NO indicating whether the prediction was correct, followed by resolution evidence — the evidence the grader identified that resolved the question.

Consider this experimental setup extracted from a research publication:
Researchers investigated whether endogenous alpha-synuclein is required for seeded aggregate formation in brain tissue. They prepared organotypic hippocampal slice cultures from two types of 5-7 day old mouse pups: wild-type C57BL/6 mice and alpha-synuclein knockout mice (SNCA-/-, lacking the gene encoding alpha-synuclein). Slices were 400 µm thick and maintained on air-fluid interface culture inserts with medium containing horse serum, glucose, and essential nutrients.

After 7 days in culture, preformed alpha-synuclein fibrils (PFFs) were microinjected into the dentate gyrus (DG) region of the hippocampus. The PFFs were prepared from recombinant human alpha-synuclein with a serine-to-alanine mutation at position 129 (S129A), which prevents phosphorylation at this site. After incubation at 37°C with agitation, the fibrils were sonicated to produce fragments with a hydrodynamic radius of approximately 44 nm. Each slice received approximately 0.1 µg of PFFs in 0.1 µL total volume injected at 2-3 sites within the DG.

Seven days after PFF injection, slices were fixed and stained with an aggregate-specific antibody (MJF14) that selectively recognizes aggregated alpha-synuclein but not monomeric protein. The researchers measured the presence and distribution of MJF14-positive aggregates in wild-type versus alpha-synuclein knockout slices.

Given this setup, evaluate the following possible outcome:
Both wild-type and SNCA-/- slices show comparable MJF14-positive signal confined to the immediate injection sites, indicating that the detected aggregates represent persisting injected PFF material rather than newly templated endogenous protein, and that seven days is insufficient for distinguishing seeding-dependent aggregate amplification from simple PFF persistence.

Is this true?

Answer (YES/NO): NO